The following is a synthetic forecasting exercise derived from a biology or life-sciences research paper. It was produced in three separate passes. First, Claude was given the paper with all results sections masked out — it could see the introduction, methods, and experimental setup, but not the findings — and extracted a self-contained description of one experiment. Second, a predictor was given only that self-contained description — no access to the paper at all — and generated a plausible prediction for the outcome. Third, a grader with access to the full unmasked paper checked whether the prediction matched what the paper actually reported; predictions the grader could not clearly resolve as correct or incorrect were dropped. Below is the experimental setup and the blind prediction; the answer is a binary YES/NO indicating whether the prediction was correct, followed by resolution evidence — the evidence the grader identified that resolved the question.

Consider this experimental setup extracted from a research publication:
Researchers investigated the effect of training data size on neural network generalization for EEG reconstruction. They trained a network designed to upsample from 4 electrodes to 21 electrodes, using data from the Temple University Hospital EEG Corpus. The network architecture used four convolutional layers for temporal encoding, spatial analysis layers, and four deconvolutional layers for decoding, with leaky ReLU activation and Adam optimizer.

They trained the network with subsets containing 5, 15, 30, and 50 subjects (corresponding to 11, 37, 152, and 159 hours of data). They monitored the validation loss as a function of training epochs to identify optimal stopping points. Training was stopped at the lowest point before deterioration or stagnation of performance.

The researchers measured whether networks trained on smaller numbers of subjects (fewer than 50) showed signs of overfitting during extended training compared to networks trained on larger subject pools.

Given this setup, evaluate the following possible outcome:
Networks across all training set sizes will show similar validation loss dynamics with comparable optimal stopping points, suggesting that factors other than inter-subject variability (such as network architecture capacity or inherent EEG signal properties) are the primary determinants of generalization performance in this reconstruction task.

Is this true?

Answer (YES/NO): NO